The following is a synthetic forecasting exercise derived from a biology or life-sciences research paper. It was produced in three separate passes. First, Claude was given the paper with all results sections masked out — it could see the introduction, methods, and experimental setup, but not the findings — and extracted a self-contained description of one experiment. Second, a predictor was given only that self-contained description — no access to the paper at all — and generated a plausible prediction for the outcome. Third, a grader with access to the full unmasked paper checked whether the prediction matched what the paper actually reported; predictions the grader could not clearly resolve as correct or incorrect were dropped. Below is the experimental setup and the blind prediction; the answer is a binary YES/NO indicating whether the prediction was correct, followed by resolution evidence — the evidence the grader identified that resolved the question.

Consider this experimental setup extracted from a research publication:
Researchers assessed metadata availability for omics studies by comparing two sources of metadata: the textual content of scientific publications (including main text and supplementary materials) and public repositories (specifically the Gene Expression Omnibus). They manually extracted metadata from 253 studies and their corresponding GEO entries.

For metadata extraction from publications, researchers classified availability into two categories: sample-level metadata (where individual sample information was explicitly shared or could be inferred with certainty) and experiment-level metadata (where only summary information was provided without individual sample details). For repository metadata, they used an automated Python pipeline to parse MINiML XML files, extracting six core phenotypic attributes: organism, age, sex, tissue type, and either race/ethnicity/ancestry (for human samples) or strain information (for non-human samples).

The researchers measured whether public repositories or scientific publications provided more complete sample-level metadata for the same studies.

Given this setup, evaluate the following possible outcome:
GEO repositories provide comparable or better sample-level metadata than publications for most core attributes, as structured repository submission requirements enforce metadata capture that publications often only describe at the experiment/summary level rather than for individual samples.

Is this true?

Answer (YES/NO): YES